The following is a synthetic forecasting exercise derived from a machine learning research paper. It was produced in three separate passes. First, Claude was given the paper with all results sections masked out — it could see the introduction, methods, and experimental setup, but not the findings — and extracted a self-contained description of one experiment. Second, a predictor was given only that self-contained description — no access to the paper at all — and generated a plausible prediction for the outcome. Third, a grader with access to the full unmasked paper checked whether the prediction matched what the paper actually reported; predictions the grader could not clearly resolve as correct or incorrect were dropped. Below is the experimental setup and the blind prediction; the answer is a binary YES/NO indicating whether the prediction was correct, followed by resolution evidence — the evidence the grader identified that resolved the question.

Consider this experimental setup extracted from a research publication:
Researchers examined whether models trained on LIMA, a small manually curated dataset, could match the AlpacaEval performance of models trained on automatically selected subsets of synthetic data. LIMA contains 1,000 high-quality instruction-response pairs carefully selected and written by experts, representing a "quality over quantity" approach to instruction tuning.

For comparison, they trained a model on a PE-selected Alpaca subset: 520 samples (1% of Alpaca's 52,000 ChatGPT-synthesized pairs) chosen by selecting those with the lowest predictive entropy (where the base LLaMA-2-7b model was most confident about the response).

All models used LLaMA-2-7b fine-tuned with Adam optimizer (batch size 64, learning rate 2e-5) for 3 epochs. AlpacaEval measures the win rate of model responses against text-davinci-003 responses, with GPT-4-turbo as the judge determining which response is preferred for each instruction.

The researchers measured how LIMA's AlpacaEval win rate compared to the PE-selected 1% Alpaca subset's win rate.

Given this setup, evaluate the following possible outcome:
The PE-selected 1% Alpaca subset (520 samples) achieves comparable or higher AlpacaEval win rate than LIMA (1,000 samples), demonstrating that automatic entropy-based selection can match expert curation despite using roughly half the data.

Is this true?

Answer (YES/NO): YES